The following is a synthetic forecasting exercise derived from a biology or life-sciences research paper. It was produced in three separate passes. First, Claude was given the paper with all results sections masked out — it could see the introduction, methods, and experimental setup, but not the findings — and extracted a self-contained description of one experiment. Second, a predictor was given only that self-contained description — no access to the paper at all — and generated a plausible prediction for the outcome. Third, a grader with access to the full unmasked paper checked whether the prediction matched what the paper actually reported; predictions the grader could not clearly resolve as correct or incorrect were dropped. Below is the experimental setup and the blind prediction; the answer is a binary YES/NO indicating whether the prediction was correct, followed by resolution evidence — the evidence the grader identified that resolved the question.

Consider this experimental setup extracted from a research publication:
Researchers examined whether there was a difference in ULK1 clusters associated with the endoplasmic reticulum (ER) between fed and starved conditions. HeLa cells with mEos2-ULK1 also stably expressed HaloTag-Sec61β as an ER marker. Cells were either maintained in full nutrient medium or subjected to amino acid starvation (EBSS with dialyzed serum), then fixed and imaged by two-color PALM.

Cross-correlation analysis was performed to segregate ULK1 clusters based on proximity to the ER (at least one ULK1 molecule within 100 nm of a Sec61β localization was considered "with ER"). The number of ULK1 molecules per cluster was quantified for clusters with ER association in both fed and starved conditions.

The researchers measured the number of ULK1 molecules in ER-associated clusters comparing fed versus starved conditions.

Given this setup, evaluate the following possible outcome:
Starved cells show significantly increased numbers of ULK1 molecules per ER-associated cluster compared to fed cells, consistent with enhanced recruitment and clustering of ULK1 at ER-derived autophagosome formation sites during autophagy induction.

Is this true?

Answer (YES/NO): YES